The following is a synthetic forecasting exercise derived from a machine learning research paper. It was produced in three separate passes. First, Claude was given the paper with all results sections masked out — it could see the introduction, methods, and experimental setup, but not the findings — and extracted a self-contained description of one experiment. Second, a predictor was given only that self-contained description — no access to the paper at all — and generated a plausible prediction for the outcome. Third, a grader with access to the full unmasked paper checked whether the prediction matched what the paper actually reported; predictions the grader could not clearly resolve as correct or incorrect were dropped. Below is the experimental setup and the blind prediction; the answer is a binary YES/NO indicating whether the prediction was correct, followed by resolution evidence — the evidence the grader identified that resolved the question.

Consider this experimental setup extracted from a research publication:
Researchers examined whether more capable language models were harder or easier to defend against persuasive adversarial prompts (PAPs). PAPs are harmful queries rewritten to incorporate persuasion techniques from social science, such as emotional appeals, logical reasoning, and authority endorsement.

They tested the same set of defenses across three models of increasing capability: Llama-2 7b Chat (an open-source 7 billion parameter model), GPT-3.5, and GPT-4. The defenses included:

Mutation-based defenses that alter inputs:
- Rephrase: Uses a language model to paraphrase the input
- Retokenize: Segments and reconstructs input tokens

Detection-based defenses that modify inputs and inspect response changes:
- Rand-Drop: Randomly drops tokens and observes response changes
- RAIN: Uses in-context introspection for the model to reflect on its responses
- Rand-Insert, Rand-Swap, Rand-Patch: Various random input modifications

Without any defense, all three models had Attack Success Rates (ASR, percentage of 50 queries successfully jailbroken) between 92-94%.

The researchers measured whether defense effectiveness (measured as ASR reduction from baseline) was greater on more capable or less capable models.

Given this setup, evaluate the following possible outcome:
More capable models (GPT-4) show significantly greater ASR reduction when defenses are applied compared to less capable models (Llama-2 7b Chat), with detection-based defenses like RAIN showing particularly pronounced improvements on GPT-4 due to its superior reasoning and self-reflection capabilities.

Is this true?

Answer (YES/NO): NO